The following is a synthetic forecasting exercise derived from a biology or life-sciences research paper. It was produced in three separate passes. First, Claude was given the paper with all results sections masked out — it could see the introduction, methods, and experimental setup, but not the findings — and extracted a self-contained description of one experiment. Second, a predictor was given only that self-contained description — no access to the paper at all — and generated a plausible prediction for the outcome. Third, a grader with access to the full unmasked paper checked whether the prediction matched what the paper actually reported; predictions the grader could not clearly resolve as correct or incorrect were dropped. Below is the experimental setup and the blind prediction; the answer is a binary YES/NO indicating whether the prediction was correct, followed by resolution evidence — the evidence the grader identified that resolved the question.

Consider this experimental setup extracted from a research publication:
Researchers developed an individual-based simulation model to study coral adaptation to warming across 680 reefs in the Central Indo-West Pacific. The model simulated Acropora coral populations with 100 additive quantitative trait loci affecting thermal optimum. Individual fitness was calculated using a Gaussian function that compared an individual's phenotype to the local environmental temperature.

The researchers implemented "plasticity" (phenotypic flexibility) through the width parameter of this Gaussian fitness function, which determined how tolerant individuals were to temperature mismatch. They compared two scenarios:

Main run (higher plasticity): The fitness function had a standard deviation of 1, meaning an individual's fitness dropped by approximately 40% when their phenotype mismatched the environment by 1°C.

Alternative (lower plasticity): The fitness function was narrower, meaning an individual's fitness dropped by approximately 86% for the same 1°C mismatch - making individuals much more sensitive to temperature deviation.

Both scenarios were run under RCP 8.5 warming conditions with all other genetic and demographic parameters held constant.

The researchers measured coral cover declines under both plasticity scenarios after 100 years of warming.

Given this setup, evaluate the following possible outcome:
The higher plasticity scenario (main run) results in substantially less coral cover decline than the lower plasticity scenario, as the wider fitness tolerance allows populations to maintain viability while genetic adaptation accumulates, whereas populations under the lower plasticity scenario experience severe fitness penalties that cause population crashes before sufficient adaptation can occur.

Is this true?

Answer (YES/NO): NO